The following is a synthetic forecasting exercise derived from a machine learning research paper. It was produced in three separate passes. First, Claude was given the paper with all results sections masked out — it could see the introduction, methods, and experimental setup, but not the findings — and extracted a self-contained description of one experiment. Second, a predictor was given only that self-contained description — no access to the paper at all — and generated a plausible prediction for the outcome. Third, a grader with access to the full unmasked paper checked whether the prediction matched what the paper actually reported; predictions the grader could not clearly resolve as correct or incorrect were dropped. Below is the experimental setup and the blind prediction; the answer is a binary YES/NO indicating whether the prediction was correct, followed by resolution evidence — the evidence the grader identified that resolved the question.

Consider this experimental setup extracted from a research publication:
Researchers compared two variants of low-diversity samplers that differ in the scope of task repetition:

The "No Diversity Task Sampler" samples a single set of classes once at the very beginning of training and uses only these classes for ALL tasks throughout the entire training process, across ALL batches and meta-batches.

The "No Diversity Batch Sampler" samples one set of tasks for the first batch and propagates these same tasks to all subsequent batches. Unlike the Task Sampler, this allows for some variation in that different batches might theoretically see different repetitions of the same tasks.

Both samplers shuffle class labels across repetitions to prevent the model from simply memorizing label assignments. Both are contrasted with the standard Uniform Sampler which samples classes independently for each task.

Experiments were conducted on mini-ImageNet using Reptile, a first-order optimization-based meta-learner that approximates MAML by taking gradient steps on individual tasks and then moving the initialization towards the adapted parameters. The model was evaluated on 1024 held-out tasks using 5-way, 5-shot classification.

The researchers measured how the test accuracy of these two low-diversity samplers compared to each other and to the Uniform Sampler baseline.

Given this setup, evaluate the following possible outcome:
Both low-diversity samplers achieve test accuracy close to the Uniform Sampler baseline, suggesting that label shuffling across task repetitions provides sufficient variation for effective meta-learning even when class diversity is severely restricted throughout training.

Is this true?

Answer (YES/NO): YES